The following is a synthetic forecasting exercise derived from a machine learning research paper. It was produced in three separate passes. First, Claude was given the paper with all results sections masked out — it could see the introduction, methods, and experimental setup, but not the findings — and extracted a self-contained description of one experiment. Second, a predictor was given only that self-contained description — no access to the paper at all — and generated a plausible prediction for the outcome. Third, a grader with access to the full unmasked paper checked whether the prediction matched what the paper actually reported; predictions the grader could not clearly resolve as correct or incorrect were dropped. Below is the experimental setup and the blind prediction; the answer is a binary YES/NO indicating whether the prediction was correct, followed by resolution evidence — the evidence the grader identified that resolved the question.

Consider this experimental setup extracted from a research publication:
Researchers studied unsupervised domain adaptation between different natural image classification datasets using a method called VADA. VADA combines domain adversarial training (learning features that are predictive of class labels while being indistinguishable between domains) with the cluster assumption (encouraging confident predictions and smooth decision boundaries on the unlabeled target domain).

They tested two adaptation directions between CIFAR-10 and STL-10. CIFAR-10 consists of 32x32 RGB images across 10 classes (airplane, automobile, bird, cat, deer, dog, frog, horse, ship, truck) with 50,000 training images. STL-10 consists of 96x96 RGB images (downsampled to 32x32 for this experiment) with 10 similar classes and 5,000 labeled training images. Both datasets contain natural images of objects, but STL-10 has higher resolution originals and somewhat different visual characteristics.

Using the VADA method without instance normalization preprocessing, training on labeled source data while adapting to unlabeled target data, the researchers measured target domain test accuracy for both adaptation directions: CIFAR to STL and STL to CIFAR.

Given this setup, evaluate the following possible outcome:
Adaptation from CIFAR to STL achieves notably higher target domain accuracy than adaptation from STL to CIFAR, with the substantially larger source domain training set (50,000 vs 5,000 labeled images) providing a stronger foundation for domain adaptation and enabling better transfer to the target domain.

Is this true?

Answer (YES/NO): YES